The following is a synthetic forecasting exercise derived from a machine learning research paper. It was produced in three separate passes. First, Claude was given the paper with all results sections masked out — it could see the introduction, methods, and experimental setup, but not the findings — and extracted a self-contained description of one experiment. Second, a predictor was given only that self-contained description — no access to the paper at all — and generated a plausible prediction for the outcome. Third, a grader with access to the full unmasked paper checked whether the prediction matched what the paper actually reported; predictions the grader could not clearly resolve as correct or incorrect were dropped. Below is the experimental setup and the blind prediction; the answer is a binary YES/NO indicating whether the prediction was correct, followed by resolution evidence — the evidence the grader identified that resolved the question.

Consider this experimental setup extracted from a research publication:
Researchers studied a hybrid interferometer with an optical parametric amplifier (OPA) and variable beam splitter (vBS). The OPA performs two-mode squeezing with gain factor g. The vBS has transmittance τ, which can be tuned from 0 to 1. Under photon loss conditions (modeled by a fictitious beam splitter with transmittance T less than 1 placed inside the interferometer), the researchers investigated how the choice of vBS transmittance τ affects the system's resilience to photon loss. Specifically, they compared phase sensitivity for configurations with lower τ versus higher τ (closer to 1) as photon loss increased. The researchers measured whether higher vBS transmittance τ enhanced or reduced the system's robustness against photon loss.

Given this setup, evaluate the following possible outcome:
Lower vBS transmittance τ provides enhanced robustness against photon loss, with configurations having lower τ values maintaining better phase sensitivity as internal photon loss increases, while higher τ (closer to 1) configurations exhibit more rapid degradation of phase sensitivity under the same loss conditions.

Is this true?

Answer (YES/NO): NO